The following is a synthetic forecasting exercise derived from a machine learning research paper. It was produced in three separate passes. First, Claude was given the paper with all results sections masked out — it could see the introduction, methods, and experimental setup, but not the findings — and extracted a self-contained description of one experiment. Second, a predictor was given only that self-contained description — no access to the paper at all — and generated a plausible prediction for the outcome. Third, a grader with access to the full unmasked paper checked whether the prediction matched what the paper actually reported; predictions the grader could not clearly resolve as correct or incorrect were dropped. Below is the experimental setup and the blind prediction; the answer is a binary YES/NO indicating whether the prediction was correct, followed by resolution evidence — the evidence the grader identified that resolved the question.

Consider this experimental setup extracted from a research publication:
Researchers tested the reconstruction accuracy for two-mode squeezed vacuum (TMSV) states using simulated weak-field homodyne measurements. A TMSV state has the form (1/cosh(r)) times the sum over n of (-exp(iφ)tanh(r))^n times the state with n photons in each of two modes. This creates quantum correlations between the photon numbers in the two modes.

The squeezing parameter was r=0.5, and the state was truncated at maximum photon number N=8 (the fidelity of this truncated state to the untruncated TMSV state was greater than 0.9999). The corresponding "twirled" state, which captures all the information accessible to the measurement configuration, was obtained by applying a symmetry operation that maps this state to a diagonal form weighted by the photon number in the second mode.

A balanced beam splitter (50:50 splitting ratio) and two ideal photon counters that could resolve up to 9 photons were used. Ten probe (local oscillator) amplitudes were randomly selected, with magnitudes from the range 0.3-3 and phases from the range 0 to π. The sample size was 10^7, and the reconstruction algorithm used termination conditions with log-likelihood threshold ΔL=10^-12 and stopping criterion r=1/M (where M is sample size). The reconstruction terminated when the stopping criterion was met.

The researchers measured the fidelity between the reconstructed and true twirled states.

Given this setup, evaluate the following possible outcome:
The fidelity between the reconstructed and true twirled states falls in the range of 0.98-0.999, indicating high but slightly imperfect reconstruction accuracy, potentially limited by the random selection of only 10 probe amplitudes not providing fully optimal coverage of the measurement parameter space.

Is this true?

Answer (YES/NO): YES